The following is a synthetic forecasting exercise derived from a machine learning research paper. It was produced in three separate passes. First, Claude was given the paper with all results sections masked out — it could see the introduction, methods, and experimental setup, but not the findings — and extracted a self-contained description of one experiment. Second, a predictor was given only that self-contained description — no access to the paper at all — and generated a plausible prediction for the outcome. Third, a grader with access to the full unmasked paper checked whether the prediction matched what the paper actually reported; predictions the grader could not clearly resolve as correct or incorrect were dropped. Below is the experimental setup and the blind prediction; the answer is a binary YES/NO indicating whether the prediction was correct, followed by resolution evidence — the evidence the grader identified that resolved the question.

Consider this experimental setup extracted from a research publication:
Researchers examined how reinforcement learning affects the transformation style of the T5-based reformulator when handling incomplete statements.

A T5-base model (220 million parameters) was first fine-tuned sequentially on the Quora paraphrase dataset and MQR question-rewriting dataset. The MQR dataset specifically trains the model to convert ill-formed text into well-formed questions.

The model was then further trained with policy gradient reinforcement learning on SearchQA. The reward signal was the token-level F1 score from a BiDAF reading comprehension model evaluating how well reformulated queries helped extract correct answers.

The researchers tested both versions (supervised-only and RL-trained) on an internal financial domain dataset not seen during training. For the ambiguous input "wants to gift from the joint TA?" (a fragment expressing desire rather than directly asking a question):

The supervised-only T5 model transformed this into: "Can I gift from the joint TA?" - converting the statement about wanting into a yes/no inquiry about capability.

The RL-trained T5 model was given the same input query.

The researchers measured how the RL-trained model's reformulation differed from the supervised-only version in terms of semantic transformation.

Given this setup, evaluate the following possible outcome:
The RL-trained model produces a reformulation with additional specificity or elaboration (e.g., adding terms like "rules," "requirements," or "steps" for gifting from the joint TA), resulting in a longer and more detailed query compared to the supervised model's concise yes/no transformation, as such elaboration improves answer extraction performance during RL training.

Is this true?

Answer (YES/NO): NO